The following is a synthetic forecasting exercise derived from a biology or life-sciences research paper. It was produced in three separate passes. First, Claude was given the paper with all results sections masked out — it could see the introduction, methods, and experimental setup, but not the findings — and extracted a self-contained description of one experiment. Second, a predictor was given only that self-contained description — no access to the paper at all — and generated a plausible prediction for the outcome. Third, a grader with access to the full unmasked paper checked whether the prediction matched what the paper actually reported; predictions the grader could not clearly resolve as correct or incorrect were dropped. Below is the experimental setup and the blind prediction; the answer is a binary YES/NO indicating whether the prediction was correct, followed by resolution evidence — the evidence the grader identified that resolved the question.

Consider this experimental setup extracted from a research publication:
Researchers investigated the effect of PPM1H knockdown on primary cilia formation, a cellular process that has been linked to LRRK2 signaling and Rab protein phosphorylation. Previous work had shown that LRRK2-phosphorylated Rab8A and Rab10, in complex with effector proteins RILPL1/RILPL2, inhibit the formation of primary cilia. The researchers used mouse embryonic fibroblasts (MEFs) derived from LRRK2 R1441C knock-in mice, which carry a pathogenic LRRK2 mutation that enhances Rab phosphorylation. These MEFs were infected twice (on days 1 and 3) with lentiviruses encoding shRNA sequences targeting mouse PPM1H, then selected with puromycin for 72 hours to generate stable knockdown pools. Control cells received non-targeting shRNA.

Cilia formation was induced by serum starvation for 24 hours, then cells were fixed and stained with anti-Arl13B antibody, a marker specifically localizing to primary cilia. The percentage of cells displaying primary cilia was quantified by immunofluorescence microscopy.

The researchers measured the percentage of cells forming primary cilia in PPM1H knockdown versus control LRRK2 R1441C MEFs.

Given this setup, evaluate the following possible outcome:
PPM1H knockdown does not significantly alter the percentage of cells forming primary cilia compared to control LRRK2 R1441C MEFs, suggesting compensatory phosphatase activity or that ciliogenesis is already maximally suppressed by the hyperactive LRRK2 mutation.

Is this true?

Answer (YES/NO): NO